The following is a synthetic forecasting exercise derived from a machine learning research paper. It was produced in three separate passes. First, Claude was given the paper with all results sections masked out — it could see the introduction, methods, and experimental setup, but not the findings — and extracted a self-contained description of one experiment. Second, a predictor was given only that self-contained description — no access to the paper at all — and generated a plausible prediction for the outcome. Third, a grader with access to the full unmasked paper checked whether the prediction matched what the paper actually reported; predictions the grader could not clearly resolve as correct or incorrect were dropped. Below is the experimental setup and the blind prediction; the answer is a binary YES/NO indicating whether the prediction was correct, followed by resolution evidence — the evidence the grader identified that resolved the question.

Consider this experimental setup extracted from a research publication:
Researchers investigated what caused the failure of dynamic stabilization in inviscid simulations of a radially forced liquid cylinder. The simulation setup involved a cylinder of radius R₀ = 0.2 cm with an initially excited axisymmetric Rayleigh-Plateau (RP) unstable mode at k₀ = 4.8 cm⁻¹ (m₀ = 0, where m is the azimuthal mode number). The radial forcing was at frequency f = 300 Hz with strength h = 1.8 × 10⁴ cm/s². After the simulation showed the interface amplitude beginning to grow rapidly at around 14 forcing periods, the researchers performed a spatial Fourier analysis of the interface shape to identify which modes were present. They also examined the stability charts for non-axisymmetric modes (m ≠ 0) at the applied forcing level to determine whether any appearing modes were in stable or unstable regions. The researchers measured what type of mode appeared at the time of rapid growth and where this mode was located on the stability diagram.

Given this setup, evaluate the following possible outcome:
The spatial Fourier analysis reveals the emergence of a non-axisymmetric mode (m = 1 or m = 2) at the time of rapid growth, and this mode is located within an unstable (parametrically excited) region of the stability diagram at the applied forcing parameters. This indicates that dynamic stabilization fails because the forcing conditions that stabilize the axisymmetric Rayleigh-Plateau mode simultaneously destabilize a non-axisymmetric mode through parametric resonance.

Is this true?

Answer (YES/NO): NO